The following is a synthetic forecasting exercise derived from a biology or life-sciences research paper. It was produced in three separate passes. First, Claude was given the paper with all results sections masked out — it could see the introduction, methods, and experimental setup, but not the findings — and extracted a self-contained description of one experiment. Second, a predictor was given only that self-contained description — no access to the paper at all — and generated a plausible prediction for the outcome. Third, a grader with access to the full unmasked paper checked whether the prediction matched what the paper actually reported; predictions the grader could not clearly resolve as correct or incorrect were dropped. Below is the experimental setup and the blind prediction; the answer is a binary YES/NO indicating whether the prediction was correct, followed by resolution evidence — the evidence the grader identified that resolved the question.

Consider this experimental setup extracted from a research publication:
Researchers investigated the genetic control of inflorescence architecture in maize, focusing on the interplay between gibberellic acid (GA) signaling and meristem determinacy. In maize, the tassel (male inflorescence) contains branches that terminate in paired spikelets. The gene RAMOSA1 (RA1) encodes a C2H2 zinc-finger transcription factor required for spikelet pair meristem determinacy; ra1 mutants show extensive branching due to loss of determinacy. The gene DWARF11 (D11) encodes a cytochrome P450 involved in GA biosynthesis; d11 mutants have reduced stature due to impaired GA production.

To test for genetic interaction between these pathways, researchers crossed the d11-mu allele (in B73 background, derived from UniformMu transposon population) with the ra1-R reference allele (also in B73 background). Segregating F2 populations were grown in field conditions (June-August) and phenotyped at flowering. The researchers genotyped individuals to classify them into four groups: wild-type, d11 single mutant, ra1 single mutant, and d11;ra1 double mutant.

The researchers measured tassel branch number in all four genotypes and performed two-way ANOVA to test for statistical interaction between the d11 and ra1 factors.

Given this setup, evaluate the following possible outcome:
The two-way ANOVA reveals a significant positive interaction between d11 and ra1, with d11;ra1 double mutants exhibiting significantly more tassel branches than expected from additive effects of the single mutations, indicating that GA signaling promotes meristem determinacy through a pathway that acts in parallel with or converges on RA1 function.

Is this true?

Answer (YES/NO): NO